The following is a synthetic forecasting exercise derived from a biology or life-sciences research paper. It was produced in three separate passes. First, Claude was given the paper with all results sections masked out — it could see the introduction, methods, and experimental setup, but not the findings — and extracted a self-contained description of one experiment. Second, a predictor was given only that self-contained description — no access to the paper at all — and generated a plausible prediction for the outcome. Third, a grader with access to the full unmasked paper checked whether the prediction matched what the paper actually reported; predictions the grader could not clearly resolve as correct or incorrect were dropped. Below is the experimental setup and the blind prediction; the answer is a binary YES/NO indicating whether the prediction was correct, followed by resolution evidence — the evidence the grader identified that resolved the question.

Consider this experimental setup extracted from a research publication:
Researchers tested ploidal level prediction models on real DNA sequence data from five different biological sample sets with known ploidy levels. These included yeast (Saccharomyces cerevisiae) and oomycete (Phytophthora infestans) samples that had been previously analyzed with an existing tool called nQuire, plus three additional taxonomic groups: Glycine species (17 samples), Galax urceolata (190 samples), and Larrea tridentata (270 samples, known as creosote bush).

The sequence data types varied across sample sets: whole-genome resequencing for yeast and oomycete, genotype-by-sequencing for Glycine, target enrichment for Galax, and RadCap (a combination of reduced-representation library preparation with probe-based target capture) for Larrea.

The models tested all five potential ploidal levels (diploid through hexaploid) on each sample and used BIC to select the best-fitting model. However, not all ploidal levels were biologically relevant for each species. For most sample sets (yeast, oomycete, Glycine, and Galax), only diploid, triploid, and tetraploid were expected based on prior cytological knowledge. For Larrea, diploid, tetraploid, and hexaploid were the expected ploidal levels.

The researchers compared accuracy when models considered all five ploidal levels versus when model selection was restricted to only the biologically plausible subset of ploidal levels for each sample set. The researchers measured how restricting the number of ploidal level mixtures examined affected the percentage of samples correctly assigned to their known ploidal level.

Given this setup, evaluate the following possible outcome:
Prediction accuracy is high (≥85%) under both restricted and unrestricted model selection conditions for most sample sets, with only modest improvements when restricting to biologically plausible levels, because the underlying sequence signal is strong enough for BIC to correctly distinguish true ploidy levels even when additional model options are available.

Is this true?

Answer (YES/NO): NO